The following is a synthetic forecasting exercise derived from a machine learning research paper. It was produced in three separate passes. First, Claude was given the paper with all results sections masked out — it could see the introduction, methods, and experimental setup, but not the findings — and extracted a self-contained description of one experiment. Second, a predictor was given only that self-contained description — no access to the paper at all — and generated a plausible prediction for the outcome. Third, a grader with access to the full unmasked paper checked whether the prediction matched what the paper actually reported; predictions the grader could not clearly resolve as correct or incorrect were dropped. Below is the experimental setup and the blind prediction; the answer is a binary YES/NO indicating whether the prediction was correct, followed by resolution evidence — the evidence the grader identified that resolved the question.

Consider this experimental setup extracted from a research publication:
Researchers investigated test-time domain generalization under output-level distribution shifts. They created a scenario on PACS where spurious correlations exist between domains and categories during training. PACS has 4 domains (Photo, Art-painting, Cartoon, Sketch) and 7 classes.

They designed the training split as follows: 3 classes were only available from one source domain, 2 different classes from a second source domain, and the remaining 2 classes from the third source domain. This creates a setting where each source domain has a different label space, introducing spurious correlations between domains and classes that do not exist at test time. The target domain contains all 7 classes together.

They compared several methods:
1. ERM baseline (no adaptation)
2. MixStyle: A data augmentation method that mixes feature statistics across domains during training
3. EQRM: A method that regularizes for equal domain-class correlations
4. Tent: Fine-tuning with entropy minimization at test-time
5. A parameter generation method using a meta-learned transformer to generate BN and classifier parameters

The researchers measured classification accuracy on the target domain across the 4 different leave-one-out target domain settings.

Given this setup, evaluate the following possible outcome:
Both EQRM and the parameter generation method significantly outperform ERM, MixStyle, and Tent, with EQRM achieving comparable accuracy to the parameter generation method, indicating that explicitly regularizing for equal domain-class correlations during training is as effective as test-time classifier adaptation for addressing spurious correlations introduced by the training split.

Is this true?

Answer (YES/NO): NO